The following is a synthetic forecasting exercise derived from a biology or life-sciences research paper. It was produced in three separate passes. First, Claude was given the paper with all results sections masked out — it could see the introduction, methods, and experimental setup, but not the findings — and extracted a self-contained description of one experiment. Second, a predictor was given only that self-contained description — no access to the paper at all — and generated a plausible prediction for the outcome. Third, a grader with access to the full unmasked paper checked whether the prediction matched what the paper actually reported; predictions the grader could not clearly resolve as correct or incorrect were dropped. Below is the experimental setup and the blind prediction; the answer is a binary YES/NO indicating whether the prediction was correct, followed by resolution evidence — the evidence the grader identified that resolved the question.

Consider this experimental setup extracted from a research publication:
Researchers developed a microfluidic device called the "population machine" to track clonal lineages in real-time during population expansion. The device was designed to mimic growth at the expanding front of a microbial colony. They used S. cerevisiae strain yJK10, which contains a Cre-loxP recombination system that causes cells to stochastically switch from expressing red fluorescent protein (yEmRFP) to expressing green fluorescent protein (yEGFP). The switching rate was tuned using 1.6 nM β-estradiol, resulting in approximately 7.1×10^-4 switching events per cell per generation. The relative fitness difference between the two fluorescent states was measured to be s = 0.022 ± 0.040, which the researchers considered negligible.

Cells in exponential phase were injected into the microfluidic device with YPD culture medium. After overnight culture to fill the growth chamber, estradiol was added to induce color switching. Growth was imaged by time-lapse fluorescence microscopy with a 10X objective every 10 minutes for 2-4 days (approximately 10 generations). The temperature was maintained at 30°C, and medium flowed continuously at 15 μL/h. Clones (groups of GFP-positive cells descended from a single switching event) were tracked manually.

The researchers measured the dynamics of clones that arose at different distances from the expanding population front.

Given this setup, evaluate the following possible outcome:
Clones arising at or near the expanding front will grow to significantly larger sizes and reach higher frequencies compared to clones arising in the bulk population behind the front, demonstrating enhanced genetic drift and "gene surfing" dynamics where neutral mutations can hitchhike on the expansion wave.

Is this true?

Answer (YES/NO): YES